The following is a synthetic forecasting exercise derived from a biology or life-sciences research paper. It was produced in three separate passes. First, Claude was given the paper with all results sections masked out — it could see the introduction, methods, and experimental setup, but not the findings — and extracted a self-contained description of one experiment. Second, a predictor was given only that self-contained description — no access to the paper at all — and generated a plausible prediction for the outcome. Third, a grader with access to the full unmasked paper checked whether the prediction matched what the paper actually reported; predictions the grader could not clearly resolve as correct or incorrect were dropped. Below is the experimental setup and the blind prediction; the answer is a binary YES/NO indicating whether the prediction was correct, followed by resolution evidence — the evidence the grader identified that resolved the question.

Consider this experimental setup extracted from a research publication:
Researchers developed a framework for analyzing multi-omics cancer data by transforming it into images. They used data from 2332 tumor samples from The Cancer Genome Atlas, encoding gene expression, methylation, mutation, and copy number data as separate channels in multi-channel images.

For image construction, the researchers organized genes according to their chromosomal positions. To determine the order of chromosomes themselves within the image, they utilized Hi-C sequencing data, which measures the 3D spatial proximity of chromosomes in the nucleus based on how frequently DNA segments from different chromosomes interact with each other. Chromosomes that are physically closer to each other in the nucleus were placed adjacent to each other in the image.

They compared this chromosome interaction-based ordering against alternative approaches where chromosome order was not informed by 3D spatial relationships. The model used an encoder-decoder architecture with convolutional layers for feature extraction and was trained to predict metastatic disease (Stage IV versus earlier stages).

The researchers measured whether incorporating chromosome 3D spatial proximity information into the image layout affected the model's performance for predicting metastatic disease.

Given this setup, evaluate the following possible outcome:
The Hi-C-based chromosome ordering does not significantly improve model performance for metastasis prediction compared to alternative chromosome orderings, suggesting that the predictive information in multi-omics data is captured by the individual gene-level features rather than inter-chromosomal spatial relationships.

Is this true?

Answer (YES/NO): NO